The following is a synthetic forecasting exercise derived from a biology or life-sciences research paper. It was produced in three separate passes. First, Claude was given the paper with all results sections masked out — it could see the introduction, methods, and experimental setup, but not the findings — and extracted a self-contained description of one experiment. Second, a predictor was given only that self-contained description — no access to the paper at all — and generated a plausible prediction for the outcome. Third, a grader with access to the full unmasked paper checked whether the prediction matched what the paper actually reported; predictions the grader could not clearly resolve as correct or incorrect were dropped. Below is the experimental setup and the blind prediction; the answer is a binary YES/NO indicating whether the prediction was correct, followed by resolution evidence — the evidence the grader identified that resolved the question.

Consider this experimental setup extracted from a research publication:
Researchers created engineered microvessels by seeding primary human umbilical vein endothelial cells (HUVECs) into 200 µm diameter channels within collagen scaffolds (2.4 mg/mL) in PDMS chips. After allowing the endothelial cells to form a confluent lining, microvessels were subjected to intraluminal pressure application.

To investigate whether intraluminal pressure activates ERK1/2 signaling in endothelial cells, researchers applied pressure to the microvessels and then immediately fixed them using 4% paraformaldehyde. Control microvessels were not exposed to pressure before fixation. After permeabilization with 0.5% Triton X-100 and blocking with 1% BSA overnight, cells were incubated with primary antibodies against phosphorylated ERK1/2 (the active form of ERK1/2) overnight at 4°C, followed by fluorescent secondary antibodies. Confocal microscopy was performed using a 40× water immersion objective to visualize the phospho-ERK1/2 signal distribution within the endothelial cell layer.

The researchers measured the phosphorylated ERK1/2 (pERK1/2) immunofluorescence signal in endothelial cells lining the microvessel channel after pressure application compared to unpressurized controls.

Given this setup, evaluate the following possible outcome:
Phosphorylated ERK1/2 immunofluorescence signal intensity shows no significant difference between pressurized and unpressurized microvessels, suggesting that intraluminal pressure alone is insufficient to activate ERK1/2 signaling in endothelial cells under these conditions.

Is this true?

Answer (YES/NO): NO